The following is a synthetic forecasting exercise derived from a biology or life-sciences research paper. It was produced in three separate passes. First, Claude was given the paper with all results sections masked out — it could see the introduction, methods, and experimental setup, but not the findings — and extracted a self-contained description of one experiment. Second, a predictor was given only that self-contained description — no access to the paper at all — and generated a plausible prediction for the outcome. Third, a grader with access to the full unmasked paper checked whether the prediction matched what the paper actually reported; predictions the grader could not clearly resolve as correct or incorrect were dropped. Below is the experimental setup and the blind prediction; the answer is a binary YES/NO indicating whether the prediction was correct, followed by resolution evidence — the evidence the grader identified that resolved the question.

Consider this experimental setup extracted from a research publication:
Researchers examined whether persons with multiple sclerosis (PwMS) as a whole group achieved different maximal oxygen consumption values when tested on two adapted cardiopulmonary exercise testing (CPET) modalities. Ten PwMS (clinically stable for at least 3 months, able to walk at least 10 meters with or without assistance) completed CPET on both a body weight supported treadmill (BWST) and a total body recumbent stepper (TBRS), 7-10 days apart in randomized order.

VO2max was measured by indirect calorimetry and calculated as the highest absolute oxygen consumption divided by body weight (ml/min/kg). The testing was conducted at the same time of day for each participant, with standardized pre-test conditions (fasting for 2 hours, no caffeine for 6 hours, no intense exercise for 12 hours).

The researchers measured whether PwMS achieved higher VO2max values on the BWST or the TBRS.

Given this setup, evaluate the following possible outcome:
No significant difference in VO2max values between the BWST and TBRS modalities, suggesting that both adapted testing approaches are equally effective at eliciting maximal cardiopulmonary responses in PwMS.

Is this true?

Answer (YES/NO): NO